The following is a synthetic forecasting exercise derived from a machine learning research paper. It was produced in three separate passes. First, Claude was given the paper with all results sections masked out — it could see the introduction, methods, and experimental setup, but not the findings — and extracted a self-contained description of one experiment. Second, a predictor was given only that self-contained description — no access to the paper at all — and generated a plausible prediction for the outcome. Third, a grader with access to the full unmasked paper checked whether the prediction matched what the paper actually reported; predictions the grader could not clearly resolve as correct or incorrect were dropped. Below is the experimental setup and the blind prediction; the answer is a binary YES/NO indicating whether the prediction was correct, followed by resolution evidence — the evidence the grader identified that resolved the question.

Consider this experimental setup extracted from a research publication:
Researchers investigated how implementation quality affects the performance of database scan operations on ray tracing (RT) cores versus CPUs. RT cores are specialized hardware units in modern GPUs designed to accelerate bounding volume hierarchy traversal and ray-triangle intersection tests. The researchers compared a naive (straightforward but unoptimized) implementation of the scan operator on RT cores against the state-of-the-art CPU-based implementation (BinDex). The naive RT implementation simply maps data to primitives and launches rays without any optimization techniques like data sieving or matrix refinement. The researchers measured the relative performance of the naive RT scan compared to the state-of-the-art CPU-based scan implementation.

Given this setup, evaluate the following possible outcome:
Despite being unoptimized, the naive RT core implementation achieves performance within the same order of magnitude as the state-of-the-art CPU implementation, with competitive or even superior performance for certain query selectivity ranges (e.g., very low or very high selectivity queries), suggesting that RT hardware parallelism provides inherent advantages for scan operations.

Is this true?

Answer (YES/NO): NO